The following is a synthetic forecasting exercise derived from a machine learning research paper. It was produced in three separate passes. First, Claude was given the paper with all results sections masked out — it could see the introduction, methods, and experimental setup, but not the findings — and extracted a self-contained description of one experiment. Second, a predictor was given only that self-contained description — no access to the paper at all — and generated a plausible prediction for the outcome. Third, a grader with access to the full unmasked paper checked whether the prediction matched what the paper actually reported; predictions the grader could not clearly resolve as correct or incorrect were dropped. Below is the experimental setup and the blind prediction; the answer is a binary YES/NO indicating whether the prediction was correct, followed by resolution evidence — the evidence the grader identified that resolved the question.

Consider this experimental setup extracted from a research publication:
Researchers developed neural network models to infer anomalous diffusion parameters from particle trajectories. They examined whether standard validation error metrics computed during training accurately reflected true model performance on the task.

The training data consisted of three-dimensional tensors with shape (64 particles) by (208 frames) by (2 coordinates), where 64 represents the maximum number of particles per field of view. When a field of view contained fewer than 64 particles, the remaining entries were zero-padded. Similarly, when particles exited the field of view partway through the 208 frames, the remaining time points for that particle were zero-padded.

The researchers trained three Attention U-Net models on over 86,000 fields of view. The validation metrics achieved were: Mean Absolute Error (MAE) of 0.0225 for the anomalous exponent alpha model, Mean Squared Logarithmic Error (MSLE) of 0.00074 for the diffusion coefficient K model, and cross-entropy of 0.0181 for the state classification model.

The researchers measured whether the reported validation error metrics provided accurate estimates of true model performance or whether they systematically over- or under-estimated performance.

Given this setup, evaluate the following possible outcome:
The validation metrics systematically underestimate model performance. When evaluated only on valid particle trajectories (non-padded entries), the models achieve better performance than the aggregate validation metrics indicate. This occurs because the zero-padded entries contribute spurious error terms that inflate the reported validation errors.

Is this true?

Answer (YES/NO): YES